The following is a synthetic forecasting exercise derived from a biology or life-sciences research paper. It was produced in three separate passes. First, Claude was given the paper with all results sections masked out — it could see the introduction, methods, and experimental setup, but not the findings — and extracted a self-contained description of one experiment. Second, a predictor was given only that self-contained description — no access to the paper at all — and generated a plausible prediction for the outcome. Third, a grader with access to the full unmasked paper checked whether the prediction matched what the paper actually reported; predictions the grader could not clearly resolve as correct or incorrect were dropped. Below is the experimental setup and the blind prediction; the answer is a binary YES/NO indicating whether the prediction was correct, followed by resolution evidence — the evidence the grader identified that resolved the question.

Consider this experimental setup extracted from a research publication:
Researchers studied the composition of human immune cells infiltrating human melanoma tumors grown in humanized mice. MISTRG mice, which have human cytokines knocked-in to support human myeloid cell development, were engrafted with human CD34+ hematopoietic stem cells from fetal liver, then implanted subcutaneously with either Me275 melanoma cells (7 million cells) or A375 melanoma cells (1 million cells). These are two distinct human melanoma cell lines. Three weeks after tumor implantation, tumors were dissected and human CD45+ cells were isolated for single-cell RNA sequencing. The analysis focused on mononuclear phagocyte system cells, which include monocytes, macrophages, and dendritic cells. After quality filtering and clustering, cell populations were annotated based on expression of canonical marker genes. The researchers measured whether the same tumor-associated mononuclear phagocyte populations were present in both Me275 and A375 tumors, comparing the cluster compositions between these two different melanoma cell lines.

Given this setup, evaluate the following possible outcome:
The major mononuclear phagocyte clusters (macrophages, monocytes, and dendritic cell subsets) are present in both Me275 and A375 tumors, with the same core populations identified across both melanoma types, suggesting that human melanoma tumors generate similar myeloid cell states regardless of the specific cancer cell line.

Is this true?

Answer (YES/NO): YES